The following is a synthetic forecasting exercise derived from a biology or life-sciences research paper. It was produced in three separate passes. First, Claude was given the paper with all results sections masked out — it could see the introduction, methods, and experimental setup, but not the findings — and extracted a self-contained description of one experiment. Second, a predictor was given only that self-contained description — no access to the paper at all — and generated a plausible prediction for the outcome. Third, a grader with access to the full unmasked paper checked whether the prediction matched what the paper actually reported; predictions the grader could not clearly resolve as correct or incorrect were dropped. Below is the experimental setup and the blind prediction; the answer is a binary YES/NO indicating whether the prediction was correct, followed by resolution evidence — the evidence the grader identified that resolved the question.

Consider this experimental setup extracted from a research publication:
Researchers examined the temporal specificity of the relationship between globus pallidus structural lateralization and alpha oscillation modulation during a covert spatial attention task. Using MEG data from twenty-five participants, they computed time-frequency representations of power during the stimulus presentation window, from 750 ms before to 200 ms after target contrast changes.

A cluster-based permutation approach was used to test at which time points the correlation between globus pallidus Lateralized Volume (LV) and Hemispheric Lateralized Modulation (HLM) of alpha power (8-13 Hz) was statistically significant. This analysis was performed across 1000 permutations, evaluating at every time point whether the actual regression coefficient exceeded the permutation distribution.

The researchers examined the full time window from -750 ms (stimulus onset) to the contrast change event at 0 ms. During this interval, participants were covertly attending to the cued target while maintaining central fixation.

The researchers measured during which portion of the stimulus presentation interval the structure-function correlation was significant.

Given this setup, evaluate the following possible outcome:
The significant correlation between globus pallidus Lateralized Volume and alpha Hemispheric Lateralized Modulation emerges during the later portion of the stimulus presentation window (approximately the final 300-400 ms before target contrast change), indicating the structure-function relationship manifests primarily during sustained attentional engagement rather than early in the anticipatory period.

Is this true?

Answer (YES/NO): NO